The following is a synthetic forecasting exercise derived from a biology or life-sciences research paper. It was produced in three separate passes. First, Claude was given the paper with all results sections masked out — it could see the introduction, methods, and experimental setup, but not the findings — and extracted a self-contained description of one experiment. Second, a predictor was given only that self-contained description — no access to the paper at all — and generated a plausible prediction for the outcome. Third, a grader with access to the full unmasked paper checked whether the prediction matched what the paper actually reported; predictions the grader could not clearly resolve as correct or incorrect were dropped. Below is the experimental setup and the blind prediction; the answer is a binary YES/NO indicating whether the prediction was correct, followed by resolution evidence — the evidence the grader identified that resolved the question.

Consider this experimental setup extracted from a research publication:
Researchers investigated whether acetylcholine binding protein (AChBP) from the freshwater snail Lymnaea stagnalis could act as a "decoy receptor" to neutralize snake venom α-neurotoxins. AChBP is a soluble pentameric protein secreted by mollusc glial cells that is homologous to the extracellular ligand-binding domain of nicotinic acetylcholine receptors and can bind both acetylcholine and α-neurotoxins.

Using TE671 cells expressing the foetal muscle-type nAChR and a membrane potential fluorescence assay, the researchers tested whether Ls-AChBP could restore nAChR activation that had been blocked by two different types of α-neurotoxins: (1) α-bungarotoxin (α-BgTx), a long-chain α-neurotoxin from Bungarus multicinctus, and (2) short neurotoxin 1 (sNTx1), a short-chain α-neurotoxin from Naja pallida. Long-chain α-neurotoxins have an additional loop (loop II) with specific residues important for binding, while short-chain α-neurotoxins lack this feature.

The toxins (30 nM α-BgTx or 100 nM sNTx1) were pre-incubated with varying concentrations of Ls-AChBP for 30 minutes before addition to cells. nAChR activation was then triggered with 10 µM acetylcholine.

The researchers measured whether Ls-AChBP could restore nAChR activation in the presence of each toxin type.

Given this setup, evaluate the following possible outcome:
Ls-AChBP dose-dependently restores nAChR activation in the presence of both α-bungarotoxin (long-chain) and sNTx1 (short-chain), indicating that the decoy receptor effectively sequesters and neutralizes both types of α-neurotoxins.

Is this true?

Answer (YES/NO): NO